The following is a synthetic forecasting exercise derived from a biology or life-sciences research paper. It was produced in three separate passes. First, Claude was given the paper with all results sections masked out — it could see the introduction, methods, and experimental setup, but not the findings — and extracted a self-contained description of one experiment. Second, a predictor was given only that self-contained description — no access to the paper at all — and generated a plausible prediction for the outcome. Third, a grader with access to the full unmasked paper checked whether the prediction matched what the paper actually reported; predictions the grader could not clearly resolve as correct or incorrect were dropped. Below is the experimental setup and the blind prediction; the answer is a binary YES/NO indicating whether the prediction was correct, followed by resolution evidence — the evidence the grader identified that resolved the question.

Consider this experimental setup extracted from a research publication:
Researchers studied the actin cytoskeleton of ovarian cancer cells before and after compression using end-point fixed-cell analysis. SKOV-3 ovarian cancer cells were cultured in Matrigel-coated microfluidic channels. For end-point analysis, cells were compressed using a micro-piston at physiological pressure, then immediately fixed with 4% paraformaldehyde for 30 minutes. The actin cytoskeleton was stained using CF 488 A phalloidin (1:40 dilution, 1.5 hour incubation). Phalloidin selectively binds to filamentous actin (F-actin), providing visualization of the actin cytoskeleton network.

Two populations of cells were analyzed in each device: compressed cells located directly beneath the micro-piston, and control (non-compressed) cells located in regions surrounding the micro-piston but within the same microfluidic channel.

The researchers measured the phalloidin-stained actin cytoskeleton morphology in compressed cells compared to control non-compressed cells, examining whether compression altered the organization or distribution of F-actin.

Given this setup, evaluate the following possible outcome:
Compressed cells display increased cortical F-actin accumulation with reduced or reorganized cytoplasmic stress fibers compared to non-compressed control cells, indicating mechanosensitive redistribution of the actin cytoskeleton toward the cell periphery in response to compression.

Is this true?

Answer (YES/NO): YES